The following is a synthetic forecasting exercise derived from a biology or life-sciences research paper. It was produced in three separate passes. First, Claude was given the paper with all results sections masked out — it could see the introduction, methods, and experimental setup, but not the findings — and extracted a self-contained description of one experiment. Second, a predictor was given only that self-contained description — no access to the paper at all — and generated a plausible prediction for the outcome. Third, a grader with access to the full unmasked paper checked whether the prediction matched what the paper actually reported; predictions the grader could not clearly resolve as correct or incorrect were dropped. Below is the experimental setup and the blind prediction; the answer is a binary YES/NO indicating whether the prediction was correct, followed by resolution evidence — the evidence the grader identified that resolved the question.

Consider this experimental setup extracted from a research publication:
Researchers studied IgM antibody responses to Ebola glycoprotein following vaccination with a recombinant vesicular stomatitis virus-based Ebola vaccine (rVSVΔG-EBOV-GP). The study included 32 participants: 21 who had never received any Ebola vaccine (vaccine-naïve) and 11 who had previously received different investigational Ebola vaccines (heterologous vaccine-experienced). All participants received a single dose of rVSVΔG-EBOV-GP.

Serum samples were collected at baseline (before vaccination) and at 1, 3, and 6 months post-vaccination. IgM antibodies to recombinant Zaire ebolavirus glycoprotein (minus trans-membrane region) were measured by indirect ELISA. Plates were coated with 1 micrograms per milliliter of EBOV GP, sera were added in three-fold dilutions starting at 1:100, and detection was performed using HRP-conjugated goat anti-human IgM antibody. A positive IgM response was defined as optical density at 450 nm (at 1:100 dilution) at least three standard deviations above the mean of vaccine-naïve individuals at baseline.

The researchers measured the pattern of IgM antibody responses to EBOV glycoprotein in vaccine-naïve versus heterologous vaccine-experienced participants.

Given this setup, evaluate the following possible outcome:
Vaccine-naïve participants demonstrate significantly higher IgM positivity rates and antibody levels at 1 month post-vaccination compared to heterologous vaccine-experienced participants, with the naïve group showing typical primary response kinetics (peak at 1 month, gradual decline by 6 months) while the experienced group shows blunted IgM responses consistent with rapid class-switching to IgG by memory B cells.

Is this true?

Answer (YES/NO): YES